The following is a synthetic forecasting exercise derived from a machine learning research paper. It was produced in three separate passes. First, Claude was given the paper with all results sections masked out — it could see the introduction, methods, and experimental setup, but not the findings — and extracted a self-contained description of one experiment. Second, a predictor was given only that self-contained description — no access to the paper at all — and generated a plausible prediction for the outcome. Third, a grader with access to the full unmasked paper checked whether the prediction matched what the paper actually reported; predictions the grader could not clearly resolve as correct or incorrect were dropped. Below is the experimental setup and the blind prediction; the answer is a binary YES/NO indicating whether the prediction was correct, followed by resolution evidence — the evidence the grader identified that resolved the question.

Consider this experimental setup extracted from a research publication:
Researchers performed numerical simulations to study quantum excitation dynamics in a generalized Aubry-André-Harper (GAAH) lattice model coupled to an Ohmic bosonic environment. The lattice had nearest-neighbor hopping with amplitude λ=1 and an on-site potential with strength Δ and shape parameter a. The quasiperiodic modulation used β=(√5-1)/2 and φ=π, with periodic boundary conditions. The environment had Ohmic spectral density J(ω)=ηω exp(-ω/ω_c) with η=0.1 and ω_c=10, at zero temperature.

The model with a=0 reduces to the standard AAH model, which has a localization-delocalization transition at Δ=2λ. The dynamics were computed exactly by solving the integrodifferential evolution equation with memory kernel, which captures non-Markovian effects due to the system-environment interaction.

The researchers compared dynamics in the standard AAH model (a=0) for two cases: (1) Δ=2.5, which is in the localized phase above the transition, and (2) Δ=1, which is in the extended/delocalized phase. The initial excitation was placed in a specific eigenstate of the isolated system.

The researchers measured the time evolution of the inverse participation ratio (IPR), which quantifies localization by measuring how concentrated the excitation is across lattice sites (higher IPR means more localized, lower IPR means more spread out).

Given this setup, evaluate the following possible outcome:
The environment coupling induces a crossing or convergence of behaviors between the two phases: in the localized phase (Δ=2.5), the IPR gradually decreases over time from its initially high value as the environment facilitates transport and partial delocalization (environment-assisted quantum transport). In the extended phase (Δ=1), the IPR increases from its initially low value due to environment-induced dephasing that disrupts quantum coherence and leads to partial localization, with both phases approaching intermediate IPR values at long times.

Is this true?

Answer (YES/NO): NO